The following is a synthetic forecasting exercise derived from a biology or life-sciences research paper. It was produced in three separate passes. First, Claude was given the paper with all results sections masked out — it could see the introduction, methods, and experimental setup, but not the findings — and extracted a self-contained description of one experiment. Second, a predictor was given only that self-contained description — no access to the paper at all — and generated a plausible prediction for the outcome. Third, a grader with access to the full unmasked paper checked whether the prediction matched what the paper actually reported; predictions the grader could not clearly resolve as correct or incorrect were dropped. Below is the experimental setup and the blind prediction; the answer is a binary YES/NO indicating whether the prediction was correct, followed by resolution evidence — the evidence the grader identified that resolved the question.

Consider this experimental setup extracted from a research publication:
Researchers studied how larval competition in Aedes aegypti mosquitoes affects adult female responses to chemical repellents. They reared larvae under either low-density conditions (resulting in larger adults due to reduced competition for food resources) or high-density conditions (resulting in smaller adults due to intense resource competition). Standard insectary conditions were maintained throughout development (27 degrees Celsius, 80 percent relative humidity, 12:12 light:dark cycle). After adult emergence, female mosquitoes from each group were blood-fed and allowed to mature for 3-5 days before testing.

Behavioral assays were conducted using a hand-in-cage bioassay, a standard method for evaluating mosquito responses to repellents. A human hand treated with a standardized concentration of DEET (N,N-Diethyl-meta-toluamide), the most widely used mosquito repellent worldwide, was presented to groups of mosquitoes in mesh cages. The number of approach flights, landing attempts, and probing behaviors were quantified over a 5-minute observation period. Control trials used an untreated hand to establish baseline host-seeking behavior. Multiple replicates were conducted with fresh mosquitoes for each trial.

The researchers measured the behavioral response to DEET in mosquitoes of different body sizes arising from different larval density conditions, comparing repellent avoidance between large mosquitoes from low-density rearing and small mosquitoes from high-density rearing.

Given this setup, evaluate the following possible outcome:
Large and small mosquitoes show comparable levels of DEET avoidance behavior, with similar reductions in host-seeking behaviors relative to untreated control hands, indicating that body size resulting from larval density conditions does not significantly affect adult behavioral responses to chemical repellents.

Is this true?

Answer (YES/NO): NO